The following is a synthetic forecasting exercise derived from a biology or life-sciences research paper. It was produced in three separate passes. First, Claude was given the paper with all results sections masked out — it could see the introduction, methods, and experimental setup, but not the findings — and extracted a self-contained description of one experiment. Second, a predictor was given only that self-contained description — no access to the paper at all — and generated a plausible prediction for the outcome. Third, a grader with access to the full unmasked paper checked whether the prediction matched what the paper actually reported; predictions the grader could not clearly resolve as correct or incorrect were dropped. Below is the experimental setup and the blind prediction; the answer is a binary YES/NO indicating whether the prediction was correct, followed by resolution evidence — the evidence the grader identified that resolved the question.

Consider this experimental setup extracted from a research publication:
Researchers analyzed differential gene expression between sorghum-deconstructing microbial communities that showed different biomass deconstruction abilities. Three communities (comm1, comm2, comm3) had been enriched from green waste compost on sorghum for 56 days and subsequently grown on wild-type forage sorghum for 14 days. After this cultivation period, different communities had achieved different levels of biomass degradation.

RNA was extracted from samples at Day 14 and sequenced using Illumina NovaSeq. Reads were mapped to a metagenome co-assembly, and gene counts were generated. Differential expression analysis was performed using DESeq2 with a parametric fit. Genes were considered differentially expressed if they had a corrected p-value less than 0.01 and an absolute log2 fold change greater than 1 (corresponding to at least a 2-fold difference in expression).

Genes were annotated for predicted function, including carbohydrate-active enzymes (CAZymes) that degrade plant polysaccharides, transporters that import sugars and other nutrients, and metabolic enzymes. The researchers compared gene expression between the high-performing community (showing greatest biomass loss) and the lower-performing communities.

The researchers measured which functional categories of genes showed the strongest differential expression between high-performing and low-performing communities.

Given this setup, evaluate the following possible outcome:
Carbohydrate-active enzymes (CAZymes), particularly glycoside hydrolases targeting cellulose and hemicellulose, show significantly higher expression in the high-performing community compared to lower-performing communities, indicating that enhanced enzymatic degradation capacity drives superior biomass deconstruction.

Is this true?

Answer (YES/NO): NO